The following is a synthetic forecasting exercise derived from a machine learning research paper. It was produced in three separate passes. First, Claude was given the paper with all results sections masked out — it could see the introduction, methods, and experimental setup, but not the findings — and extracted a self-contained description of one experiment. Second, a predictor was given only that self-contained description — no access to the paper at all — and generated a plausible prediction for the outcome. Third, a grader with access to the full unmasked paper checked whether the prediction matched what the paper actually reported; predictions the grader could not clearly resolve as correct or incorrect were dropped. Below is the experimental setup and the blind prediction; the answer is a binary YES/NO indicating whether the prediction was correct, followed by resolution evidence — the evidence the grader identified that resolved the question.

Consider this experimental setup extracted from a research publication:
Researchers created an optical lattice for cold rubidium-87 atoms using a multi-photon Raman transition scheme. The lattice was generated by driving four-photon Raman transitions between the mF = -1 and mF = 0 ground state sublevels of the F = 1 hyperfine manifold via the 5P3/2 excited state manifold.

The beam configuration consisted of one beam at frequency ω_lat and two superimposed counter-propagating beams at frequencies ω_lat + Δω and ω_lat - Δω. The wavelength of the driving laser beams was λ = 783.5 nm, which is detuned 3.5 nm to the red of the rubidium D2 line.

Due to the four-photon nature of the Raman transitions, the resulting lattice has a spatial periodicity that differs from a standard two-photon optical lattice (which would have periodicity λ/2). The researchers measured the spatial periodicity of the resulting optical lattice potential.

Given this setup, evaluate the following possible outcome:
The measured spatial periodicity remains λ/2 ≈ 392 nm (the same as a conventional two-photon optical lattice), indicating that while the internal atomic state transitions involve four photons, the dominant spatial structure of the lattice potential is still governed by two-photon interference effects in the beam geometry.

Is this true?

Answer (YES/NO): NO